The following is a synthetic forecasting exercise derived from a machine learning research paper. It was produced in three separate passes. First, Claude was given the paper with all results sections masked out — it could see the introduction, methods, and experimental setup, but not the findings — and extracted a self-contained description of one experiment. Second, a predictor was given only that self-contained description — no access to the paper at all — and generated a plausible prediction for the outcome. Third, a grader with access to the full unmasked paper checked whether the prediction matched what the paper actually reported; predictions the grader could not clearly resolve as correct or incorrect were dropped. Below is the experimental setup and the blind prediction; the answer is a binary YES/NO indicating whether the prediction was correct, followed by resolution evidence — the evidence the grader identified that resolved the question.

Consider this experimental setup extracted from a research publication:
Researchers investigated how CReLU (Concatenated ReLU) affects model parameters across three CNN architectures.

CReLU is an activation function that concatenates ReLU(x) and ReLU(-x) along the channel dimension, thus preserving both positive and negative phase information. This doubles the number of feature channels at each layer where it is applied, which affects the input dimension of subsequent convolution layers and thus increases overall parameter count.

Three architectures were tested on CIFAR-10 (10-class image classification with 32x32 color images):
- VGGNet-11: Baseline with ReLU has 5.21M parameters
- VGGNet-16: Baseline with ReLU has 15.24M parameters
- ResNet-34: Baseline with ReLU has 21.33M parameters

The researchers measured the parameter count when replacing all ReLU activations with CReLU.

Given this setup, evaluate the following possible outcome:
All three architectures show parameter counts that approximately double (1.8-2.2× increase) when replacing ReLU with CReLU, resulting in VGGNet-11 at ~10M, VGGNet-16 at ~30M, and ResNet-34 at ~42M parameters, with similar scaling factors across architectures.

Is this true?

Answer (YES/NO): YES